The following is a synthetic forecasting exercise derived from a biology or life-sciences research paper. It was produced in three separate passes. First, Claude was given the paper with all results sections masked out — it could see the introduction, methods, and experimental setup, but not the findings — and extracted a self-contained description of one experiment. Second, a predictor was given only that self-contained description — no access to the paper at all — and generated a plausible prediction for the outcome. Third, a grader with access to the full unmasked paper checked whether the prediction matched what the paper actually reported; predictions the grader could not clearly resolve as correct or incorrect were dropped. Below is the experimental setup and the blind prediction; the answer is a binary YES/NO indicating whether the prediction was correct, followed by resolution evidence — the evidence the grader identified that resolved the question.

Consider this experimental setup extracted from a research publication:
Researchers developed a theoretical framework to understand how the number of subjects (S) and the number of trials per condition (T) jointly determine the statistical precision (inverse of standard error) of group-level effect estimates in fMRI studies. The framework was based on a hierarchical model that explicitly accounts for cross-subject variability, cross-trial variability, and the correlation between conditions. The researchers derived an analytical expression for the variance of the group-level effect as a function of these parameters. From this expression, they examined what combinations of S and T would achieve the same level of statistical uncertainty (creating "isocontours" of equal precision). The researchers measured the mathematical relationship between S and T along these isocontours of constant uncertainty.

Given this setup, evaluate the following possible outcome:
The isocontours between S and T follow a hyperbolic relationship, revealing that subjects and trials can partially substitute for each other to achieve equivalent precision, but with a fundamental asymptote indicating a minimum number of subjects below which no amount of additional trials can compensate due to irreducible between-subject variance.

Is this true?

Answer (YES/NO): YES